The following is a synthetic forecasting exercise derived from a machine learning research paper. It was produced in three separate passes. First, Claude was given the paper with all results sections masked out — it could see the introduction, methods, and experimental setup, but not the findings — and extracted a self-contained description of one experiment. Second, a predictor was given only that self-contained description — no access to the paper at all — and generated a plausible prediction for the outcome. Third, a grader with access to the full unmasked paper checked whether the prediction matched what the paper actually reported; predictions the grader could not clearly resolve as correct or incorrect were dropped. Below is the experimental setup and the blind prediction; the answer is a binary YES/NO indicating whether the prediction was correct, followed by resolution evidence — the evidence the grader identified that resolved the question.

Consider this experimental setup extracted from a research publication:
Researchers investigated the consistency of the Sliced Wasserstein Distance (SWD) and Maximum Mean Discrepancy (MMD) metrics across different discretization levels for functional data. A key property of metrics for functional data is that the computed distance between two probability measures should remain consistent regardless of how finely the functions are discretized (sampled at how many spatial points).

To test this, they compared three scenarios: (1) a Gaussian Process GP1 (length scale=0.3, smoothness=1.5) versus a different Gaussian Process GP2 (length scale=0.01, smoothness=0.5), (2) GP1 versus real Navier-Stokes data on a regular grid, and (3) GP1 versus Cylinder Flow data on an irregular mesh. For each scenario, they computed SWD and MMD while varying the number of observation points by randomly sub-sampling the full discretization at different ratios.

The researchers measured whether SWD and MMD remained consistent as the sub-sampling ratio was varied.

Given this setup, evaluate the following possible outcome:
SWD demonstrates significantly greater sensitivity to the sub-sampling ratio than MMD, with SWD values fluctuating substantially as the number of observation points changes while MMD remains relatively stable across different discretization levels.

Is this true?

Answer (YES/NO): NO